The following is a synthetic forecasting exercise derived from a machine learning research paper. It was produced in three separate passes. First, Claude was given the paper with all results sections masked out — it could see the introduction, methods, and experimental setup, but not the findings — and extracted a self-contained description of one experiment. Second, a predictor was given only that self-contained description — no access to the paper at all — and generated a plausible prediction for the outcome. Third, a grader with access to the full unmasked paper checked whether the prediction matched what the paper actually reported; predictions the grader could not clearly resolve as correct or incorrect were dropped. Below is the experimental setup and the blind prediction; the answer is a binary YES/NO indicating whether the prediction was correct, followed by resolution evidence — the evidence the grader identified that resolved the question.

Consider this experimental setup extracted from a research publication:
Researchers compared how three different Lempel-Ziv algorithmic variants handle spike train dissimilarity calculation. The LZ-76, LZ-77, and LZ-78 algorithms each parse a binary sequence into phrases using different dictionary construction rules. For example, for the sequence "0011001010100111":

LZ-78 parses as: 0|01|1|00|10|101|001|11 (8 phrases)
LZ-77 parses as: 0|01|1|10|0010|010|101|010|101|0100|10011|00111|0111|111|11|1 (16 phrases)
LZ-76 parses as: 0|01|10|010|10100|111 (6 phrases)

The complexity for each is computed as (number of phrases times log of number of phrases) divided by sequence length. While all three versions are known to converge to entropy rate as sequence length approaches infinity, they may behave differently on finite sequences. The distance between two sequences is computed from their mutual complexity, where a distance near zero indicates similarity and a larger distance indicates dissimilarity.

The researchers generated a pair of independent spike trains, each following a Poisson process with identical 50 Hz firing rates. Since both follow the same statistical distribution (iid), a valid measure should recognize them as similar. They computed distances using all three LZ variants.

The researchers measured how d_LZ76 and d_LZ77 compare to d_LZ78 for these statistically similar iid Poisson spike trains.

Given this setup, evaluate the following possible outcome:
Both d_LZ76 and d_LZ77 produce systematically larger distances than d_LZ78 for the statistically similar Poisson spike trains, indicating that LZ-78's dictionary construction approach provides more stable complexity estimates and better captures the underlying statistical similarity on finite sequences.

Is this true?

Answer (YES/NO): YES